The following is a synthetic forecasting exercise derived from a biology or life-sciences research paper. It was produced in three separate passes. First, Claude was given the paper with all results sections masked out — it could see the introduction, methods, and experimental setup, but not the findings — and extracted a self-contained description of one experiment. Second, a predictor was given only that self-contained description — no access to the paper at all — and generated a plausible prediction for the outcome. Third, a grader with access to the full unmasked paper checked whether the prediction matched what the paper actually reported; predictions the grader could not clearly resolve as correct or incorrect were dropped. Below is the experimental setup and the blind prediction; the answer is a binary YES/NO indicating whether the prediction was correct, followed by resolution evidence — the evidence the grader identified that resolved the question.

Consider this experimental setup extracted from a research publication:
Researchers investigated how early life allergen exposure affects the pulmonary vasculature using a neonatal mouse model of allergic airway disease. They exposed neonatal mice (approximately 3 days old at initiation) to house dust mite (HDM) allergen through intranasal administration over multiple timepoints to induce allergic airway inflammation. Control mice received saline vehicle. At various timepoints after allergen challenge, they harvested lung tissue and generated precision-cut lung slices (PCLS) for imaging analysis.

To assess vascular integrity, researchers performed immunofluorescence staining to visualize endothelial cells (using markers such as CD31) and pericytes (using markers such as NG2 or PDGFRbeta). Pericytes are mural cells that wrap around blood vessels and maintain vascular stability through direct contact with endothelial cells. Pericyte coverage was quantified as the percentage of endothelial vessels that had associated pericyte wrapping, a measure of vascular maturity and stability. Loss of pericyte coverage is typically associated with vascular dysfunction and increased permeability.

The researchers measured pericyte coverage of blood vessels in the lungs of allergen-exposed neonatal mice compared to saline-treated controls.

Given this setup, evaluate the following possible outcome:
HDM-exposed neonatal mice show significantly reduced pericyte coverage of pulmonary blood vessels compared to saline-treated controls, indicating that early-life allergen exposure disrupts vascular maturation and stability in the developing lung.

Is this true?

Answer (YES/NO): YES